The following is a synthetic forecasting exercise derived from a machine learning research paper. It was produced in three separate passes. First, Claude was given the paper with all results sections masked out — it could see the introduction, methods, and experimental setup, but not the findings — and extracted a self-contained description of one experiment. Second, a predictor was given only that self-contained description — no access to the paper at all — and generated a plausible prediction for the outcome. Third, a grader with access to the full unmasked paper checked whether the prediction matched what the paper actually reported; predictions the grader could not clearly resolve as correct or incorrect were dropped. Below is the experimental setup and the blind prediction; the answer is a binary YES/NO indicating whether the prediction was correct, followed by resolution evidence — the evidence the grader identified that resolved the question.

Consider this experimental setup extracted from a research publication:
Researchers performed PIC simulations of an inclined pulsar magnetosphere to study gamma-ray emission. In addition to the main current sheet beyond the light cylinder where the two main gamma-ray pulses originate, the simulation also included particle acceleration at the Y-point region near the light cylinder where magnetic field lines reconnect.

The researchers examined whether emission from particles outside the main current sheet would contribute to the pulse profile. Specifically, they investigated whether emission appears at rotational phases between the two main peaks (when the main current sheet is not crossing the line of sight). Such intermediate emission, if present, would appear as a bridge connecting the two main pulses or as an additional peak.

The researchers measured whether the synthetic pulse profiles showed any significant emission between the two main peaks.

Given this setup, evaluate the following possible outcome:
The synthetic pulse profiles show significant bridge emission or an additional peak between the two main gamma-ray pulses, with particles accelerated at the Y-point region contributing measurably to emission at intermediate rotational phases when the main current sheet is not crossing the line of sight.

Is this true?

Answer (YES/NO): NO